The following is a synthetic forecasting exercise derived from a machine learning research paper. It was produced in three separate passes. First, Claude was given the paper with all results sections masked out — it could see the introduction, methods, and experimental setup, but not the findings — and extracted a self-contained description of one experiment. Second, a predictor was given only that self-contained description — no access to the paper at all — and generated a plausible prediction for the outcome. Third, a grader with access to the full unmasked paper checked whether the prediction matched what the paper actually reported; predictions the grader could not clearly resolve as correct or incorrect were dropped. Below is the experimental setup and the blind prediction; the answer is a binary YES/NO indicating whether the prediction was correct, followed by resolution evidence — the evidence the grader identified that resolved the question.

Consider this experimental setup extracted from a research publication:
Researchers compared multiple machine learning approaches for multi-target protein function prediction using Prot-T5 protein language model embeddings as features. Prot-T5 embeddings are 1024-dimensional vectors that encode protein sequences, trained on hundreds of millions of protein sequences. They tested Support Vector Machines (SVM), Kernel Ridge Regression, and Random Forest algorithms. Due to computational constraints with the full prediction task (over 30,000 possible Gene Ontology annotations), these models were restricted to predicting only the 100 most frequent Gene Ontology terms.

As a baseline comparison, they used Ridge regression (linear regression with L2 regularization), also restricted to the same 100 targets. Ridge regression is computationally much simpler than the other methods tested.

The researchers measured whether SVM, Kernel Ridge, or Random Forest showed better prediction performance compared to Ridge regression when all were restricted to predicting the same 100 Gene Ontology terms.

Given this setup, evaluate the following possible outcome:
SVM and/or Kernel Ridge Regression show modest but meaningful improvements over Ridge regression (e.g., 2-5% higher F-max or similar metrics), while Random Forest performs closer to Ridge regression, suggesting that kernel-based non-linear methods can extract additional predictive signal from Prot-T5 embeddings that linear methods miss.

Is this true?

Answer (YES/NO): NO